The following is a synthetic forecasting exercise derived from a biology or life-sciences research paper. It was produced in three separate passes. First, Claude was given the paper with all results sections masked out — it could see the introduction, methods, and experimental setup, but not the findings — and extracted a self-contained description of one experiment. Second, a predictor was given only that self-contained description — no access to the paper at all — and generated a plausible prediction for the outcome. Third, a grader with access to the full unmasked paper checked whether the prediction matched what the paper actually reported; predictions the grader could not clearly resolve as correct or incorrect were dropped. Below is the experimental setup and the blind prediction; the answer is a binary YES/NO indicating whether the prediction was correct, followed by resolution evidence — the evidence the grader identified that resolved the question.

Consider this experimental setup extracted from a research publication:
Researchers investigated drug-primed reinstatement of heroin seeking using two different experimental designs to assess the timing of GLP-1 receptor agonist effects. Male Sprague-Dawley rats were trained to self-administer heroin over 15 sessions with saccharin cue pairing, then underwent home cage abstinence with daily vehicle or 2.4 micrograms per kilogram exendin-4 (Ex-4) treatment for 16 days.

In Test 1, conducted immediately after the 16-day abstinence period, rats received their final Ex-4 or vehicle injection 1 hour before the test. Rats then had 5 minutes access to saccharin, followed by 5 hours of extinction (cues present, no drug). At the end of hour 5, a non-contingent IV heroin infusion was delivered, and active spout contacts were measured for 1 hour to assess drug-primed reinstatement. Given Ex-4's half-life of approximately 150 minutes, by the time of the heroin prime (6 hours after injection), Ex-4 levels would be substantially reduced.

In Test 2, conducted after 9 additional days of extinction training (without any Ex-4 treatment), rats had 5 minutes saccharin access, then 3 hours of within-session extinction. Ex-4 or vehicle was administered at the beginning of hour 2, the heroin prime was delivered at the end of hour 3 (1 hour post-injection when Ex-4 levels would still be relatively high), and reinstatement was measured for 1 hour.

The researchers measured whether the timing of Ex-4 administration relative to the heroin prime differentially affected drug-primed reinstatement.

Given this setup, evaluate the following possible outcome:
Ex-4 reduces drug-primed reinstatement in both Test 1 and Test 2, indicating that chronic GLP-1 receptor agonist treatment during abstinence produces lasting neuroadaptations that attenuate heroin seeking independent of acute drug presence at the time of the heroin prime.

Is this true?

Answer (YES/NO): NO